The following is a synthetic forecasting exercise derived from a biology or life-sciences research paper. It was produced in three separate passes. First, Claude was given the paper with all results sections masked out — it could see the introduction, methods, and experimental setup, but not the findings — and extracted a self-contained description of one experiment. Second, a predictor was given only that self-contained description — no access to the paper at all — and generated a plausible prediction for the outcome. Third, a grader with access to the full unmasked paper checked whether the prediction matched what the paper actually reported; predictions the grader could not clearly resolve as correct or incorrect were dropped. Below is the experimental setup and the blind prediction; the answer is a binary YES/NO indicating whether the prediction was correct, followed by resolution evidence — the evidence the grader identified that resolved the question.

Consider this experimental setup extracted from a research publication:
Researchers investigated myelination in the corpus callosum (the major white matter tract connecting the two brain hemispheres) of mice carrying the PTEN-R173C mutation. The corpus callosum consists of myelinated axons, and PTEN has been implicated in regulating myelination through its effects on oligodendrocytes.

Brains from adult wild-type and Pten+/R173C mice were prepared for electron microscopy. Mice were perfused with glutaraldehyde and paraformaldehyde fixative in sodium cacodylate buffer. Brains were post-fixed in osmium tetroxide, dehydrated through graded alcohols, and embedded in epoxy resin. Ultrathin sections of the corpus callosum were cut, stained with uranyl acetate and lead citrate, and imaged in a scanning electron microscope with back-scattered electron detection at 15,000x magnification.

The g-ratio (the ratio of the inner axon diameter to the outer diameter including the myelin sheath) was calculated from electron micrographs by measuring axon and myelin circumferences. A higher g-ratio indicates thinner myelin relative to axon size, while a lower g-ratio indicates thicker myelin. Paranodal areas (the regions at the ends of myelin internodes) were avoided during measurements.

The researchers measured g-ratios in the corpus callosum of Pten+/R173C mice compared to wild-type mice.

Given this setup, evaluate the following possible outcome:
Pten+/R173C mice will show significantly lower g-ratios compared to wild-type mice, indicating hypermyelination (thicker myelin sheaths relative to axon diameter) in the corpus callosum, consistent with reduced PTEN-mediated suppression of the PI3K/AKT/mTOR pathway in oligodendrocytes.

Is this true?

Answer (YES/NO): NO